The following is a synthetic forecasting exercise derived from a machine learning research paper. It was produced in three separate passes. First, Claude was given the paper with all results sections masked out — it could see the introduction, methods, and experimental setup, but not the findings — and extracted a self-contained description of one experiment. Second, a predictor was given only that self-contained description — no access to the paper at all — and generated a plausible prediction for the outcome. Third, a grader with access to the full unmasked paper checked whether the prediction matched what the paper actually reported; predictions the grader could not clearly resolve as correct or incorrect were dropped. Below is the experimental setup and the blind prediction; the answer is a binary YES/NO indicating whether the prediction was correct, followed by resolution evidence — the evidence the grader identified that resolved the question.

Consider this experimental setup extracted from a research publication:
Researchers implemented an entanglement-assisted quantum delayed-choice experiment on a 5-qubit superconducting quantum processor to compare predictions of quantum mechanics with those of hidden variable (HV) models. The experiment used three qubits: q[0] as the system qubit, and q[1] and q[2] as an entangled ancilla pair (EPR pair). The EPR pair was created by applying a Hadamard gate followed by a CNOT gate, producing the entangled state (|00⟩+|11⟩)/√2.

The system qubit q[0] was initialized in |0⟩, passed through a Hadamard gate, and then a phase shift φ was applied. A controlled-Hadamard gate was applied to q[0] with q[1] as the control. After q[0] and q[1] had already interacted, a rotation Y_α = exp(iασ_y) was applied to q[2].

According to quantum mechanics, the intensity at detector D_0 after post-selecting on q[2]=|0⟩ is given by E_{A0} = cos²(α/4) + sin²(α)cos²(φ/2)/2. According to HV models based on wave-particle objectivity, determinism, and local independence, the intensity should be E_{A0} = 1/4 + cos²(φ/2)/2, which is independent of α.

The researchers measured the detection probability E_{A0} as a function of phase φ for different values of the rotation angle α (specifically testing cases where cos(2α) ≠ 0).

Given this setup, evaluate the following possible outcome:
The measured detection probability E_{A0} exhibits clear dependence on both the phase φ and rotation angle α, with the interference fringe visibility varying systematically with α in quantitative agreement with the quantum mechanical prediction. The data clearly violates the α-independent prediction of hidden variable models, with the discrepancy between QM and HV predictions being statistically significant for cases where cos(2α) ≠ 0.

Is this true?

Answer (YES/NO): YES